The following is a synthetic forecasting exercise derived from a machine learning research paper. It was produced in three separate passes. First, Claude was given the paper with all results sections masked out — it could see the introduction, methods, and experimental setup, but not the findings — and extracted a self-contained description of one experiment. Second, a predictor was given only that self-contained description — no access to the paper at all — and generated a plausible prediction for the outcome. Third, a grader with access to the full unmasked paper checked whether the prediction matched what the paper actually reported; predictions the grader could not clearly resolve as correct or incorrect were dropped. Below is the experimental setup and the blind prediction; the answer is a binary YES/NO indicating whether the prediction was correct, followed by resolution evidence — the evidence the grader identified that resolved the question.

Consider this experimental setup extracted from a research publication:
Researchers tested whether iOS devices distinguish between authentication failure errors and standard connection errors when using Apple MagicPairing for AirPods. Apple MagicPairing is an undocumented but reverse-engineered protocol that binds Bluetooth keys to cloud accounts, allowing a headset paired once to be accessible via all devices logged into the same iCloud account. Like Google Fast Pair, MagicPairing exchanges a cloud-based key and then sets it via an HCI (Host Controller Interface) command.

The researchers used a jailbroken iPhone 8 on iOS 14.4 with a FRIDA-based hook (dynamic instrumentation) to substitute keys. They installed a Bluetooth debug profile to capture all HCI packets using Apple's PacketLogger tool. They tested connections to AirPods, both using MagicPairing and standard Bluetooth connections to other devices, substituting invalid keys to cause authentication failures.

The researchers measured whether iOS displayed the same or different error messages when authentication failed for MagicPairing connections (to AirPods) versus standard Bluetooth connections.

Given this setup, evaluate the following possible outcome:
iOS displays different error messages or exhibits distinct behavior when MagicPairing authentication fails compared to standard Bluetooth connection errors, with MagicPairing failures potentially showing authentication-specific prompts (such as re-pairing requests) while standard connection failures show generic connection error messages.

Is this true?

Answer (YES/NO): NO